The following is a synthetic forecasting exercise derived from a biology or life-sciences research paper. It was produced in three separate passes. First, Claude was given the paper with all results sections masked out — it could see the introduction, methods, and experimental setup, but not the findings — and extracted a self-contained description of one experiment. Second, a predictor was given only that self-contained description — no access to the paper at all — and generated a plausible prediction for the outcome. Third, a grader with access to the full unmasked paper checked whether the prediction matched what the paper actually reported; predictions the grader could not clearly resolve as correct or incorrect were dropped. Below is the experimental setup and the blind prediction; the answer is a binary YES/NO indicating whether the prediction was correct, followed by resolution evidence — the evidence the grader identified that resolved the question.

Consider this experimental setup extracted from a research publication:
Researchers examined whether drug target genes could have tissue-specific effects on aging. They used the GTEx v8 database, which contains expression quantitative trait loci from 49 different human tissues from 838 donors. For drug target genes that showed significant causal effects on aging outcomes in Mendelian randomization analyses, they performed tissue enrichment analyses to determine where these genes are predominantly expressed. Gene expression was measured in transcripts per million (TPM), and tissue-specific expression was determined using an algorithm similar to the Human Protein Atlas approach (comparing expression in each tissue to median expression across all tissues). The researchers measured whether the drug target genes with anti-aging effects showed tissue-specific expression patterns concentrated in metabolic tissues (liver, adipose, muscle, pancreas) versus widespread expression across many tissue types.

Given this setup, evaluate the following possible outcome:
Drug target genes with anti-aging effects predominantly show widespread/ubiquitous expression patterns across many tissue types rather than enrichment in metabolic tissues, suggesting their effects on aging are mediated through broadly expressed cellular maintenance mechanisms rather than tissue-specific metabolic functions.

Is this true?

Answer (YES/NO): NO